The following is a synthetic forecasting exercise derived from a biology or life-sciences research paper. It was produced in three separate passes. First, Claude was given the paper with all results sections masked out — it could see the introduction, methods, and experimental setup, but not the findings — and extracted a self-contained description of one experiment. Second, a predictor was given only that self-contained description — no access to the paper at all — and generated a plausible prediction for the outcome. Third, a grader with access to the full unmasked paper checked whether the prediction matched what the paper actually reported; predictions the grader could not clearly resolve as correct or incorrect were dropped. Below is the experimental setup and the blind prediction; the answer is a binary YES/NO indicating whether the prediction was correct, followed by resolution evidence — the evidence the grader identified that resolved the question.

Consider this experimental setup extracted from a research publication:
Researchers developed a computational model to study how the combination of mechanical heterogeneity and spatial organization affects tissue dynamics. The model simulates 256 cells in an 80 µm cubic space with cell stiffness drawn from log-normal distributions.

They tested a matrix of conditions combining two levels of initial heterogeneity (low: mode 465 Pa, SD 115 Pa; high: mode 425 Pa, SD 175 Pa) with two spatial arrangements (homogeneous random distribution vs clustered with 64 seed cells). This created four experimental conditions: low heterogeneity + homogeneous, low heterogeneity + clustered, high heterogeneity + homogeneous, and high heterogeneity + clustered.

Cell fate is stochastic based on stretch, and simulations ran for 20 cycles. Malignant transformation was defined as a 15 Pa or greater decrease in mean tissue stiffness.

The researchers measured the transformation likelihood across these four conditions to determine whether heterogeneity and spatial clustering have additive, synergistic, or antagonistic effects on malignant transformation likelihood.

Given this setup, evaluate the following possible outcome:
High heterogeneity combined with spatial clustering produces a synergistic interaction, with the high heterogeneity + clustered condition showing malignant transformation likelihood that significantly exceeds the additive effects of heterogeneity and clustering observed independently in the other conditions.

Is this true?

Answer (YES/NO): YES